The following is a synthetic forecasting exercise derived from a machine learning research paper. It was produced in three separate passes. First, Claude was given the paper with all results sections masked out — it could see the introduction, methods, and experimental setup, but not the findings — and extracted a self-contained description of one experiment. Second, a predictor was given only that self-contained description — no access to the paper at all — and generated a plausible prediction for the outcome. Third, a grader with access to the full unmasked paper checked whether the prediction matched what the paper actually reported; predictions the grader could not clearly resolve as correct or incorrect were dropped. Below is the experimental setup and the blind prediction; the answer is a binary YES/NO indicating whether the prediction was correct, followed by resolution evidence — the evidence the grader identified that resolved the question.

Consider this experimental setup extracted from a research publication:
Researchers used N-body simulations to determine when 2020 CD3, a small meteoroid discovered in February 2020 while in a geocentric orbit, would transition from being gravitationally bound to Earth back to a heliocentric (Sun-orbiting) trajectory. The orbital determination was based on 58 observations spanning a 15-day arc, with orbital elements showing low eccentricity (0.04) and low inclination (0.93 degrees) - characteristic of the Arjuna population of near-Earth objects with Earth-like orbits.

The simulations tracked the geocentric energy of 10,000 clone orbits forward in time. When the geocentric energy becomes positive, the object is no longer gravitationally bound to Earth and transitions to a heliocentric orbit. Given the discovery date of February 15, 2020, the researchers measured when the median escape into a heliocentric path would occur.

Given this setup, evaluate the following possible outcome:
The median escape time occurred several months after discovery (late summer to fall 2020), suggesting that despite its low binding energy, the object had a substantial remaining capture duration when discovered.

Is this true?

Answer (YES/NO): NO